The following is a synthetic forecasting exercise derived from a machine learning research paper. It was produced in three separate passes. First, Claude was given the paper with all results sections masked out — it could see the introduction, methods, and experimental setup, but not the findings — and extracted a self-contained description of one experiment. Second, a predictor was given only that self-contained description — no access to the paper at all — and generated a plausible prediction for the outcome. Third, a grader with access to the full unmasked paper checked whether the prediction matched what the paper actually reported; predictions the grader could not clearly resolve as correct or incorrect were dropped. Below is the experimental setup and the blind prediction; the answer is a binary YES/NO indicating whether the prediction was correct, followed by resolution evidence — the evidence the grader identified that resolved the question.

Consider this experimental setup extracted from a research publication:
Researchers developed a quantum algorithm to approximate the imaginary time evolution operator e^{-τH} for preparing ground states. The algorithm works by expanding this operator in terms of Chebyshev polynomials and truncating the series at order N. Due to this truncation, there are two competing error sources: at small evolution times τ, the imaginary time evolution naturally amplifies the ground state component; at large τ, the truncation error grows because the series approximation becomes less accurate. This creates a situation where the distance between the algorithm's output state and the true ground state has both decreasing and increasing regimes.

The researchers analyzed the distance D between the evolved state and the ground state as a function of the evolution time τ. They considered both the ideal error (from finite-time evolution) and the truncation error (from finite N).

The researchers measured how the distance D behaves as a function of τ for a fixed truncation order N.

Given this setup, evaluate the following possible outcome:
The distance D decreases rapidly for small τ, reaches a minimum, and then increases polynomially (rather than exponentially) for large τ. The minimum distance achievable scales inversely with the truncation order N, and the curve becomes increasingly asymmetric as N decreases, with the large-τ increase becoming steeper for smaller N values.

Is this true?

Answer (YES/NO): NO